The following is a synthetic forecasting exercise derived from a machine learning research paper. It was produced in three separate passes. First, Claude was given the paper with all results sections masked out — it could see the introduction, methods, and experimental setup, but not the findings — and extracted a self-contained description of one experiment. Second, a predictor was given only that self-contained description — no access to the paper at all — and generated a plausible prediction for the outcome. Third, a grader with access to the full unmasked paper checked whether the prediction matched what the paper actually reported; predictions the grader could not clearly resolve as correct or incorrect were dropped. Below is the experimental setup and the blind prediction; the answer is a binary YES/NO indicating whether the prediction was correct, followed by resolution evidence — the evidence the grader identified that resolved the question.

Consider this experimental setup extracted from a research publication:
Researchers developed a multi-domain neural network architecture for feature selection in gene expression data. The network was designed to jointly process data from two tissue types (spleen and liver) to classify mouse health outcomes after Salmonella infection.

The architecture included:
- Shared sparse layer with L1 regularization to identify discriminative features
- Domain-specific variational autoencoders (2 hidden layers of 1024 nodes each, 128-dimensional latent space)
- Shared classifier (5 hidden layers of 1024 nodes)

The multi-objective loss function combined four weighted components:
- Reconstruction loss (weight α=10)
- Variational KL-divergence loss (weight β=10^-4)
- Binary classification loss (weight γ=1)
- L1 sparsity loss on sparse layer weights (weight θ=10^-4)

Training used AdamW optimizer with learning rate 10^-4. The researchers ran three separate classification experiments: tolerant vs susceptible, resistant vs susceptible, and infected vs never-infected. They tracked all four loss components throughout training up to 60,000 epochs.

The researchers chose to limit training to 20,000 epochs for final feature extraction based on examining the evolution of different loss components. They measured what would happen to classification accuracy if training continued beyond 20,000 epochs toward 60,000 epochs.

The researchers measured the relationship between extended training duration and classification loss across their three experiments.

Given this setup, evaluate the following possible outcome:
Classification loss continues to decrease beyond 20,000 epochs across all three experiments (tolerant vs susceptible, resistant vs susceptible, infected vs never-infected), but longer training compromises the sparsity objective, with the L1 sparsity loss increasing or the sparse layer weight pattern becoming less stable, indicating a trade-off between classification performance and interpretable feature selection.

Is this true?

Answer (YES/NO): NO